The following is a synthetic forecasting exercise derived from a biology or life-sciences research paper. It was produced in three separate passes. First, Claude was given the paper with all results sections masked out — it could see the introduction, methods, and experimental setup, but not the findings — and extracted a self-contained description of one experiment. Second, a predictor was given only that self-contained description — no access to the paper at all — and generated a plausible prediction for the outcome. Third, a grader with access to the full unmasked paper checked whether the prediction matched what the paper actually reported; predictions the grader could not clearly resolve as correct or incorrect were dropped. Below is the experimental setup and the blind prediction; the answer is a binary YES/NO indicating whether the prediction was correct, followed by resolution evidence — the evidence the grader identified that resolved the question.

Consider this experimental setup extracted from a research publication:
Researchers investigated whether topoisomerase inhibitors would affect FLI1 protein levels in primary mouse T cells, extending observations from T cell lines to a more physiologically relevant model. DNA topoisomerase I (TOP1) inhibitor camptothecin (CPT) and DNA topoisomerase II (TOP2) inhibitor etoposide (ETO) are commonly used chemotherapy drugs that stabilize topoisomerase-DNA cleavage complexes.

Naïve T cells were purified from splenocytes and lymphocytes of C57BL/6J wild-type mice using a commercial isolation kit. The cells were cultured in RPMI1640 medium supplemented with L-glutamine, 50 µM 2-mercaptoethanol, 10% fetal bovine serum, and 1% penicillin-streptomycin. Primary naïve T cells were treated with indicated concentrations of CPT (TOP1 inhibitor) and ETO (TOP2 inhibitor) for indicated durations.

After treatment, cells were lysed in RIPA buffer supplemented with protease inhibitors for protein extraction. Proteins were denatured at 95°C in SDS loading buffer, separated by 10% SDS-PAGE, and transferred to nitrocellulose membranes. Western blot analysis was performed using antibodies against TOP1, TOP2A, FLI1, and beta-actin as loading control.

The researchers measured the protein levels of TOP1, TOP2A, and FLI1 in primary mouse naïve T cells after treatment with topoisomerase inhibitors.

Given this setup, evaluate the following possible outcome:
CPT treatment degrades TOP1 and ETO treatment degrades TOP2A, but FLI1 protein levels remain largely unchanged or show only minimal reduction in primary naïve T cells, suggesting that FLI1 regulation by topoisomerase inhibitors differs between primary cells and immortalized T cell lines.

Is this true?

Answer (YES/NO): NO